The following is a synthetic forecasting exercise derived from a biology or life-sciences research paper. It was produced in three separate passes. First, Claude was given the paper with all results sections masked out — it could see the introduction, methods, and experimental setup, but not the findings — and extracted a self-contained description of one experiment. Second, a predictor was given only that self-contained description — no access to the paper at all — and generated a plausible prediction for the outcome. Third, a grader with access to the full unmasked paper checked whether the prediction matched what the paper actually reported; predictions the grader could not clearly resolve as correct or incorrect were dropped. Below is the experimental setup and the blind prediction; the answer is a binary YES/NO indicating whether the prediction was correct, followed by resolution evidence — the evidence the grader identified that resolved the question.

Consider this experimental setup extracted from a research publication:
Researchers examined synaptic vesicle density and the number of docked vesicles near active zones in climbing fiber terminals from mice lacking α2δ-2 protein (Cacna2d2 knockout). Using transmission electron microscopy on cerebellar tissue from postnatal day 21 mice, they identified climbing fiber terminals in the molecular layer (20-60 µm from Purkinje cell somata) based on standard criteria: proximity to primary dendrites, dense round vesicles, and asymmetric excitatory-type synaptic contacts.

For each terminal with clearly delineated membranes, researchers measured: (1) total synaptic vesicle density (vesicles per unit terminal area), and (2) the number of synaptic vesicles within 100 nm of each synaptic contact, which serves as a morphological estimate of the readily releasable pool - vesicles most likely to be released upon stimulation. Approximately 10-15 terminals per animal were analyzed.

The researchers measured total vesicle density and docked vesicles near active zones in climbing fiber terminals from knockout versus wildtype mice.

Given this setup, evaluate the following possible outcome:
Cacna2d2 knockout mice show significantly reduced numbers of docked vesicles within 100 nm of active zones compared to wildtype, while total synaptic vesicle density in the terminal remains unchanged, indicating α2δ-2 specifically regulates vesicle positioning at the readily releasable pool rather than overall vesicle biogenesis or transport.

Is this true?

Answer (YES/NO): NO